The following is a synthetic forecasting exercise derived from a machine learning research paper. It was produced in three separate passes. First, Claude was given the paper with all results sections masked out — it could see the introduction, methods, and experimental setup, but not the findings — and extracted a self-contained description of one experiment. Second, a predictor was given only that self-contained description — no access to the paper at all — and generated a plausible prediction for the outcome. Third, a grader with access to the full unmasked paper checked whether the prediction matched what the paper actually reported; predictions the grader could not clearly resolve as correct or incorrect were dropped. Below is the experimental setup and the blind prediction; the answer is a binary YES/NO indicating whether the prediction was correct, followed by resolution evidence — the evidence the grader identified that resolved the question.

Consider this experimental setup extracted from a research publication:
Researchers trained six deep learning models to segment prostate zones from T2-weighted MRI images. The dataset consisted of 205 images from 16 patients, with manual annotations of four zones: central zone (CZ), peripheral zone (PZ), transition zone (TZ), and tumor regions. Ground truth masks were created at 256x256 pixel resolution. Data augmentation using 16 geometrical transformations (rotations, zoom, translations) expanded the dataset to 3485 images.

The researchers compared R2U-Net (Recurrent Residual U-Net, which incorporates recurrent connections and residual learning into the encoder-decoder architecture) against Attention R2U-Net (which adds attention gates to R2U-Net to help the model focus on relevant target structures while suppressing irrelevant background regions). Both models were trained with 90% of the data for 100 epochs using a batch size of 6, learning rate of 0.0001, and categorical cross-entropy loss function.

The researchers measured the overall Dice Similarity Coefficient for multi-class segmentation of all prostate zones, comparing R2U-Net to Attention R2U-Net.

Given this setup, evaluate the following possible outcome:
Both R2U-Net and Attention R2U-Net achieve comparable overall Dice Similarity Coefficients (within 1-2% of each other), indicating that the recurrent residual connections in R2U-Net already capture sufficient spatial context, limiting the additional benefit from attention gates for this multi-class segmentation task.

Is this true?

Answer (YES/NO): YES